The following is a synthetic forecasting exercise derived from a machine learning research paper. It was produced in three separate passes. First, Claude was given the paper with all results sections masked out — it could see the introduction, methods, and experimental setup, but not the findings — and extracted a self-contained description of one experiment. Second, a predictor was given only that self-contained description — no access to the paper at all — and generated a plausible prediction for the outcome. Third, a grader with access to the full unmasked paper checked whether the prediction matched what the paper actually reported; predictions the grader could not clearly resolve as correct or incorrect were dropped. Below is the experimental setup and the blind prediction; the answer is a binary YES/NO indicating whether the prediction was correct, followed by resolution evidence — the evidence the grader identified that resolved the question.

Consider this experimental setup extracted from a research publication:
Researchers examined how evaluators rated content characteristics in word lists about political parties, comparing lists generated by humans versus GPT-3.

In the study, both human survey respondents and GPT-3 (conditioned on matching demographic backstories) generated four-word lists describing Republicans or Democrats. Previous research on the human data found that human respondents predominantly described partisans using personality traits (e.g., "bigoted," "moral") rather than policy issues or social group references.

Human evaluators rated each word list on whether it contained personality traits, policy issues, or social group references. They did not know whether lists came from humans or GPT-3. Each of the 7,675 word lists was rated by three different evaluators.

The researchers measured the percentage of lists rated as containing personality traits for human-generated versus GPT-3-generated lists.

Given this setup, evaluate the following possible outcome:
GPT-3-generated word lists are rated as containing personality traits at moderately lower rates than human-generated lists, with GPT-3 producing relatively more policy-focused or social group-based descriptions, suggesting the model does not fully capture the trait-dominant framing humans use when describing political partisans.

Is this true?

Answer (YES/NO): NO